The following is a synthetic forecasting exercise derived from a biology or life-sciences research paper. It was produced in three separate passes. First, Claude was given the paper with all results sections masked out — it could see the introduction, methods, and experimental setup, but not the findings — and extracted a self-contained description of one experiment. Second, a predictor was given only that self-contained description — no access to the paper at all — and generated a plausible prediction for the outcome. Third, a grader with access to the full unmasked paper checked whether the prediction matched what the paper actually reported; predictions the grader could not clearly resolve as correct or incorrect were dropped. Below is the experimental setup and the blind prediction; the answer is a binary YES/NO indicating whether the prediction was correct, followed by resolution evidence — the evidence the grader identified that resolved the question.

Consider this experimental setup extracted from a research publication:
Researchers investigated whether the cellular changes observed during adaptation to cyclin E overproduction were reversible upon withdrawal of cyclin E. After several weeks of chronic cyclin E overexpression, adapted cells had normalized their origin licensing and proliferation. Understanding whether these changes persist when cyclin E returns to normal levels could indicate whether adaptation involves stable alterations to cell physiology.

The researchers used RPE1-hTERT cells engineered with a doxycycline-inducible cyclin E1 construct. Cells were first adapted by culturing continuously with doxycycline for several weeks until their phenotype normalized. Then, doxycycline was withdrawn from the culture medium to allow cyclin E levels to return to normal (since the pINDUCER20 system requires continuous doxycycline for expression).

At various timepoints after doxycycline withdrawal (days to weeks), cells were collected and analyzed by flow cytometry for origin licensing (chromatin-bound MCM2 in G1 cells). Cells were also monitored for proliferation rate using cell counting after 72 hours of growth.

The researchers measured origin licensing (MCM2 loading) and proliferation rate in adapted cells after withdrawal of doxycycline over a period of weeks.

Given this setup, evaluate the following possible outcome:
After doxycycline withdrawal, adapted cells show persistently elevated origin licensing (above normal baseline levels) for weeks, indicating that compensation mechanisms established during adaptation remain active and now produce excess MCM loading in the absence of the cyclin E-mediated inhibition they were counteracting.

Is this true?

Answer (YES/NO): NO